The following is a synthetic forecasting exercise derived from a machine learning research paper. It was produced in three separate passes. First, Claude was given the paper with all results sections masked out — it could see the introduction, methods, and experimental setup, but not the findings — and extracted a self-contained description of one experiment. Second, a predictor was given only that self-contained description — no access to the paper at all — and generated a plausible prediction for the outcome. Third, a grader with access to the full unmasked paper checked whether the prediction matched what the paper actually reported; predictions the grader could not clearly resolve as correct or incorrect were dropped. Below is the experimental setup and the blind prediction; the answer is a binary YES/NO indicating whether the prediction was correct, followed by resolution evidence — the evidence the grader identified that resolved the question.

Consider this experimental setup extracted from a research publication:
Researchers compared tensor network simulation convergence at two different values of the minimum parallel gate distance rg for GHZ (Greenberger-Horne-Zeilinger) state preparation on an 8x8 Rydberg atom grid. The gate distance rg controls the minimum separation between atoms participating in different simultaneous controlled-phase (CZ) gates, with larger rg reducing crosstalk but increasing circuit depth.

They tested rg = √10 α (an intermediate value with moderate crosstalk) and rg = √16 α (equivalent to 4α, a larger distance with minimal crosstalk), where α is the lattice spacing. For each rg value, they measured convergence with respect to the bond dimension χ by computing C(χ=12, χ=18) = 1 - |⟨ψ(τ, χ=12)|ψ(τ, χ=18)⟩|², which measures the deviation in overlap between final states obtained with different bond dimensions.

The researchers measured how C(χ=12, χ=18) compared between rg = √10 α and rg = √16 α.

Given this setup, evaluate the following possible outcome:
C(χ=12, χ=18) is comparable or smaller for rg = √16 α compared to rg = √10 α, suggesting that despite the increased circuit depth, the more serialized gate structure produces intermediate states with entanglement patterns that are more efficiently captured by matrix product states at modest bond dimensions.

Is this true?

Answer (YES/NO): YES